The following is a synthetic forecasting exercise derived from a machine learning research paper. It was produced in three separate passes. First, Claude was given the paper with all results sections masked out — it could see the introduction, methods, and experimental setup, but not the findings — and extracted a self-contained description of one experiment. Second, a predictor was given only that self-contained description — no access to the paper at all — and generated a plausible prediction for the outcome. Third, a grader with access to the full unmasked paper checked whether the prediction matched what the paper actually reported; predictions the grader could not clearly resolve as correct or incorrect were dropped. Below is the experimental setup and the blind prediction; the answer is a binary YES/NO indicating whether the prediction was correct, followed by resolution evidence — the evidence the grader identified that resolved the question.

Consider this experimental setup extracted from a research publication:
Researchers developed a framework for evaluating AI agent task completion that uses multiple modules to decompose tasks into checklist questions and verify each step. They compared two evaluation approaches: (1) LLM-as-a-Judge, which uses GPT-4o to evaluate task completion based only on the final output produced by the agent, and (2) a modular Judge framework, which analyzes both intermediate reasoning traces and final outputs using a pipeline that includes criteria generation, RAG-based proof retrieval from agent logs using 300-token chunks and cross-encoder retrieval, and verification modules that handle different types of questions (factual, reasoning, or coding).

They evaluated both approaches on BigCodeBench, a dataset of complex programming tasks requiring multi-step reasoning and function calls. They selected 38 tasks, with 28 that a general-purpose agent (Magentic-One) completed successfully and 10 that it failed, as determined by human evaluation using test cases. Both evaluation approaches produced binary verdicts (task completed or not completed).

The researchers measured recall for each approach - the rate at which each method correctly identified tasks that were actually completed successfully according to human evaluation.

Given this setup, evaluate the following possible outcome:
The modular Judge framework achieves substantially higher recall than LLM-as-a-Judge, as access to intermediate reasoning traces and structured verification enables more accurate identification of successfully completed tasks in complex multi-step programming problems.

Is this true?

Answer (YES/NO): NO